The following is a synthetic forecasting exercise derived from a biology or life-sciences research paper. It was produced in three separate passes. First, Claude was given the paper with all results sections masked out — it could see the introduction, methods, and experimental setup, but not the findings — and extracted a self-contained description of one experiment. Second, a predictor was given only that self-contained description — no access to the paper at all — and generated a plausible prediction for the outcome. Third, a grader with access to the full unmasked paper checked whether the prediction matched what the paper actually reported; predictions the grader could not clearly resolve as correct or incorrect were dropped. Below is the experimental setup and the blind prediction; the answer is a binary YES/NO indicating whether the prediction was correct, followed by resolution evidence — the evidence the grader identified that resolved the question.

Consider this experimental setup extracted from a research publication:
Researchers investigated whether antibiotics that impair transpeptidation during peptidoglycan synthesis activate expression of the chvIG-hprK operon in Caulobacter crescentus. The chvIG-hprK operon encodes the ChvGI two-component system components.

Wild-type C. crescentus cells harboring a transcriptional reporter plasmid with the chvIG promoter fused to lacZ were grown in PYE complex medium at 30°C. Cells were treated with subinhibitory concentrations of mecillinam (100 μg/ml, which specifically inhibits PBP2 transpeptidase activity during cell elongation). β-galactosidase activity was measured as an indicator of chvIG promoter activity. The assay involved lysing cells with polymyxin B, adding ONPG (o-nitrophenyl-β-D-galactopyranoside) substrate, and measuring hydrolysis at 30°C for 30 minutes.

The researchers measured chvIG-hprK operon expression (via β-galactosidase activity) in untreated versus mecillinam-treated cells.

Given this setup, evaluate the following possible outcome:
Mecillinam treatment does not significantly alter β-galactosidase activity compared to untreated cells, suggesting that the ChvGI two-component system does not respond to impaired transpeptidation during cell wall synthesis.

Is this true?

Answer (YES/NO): NO